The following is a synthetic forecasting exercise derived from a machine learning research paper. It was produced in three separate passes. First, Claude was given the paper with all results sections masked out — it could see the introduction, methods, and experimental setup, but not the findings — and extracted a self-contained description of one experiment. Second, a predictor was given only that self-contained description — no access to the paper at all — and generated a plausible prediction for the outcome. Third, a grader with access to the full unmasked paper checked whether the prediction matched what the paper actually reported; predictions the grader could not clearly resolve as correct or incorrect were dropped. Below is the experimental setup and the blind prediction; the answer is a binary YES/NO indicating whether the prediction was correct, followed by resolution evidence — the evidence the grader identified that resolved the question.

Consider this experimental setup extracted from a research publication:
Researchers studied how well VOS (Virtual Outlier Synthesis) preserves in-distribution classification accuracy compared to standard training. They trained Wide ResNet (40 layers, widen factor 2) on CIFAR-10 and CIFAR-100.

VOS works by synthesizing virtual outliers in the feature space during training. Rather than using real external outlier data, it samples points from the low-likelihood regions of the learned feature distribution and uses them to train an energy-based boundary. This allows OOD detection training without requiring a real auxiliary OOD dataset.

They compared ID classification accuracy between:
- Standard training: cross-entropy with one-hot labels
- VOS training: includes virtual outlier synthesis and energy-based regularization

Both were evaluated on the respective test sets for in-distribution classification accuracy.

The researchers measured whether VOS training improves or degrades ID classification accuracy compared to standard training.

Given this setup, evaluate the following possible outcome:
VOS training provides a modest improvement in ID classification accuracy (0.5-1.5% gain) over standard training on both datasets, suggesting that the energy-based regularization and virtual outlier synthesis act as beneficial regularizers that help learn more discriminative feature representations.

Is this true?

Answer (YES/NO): NO